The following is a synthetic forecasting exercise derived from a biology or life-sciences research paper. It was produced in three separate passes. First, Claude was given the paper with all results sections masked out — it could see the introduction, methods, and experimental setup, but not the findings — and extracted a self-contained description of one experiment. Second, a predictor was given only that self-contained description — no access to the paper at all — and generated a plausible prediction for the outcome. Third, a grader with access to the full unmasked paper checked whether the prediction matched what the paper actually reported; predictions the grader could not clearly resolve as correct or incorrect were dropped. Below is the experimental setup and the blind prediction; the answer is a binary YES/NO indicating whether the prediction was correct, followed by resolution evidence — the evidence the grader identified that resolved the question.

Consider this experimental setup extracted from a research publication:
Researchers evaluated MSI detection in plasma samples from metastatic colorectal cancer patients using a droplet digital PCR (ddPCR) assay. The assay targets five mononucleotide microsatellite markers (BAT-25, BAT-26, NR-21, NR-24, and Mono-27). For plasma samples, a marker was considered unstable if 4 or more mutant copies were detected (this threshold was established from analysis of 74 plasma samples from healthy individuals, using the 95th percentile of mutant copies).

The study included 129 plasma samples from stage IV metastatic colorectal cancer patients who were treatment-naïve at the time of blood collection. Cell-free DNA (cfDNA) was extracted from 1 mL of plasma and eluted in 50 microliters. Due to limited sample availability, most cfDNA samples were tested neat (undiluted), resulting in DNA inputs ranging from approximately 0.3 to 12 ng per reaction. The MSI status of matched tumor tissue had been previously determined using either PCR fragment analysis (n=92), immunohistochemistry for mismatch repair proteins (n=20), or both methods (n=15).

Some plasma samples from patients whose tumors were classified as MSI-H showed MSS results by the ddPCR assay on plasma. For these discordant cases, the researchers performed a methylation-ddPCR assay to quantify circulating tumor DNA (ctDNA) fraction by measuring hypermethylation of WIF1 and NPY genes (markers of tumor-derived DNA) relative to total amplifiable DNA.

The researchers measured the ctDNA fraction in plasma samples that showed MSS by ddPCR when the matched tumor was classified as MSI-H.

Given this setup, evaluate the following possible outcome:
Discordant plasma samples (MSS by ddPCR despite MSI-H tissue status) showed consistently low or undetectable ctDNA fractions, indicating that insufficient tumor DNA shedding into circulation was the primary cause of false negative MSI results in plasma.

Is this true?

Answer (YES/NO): NO